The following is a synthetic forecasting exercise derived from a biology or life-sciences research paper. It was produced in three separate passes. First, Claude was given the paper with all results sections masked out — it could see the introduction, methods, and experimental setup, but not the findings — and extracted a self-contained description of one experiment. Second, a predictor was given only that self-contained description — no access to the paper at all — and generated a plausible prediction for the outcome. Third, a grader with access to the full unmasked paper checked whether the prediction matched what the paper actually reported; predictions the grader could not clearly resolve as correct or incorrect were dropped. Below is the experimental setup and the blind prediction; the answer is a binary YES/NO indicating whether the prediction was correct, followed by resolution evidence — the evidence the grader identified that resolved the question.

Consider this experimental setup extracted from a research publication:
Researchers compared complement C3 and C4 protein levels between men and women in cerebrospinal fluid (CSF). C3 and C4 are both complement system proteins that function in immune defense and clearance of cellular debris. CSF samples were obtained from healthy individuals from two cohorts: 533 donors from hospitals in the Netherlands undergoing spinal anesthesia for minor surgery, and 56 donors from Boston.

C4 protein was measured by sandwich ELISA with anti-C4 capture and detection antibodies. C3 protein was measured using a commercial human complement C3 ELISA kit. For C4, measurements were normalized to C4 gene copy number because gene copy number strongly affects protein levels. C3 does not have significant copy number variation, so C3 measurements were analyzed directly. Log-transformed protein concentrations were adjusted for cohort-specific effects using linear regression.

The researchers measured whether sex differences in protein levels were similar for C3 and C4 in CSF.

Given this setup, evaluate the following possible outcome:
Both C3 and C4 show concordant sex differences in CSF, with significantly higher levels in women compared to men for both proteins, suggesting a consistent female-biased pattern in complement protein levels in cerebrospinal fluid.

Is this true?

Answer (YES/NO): NO